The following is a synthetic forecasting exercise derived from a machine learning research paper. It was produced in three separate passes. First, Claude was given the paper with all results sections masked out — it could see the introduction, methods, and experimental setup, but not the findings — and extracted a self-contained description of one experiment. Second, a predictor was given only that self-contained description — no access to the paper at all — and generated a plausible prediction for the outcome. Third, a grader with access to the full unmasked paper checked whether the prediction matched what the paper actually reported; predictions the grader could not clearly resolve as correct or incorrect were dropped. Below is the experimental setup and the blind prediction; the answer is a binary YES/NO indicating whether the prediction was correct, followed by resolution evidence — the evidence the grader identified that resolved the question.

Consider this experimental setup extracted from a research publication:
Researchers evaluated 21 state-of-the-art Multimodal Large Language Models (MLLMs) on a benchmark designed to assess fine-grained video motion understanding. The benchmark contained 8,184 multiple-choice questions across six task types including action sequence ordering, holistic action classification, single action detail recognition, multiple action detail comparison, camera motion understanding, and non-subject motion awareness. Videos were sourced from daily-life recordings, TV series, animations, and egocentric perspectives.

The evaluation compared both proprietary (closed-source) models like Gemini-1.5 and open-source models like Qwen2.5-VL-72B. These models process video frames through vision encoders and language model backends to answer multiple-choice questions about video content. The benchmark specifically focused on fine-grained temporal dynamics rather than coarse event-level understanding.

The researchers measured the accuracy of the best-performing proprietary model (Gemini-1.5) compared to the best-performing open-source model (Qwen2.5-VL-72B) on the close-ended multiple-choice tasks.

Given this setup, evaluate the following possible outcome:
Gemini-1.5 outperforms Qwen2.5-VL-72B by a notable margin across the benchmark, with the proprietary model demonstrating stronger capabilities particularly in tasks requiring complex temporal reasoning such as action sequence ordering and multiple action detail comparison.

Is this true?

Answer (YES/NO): NO